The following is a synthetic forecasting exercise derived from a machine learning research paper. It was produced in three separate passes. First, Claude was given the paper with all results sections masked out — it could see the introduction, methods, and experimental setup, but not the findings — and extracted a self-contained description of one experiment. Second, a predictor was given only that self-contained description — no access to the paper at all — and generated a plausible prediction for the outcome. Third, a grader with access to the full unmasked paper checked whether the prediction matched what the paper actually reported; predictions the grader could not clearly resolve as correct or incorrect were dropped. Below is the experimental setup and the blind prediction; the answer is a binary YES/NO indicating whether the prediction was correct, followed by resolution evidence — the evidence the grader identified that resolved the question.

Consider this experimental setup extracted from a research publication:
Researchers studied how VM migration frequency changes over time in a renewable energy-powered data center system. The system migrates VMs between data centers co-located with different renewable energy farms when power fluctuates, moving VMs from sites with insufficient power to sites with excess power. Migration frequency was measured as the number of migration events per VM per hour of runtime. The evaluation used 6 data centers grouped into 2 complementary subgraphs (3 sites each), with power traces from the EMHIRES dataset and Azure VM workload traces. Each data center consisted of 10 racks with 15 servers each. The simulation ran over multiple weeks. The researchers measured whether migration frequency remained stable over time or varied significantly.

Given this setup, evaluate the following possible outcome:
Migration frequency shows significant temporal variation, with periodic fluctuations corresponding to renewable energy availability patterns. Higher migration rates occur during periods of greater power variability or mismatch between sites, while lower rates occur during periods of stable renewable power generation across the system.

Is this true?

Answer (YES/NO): NO